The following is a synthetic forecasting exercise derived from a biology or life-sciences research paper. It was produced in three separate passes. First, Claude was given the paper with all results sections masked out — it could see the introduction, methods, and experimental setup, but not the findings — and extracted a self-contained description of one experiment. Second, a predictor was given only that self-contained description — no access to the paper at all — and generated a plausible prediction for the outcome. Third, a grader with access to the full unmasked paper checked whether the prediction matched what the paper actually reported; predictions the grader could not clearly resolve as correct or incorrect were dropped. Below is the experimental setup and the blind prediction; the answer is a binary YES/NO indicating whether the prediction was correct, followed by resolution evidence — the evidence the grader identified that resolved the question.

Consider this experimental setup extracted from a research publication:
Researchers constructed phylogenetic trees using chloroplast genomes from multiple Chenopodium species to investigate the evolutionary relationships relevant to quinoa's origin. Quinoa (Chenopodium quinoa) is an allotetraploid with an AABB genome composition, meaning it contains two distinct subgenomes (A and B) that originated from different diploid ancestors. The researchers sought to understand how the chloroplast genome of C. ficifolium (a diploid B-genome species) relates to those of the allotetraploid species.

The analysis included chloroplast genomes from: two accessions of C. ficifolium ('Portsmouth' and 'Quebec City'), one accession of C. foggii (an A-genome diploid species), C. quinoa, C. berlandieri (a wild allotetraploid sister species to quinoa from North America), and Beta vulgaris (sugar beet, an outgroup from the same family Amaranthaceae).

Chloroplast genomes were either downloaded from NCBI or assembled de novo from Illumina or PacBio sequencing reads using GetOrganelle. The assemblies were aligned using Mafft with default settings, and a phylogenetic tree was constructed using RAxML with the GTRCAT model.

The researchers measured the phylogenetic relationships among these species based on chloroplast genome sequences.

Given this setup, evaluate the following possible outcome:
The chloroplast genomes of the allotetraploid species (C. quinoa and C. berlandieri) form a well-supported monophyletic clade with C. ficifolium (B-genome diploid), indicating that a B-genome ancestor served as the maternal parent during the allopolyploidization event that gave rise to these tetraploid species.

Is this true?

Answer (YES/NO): NO